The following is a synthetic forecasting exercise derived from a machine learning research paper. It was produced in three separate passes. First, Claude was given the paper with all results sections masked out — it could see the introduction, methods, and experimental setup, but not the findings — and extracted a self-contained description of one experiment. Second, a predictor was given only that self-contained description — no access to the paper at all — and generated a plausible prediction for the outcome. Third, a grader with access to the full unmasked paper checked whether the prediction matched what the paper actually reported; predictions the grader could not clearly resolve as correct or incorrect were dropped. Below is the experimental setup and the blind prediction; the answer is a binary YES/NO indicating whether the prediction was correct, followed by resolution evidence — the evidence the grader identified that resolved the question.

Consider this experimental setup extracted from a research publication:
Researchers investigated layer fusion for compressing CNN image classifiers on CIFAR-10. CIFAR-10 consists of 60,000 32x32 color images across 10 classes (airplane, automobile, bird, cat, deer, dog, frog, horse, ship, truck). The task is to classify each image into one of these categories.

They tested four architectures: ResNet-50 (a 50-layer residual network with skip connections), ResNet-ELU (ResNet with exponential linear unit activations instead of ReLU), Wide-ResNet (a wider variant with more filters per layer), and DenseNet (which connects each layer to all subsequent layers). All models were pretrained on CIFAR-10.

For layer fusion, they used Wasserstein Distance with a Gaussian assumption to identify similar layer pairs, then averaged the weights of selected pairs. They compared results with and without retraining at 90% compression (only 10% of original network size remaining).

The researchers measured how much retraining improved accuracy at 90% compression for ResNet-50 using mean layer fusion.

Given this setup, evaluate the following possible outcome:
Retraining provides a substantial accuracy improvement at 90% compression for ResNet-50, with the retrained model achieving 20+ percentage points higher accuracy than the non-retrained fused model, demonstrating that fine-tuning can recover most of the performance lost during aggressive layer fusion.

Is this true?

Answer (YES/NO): NO